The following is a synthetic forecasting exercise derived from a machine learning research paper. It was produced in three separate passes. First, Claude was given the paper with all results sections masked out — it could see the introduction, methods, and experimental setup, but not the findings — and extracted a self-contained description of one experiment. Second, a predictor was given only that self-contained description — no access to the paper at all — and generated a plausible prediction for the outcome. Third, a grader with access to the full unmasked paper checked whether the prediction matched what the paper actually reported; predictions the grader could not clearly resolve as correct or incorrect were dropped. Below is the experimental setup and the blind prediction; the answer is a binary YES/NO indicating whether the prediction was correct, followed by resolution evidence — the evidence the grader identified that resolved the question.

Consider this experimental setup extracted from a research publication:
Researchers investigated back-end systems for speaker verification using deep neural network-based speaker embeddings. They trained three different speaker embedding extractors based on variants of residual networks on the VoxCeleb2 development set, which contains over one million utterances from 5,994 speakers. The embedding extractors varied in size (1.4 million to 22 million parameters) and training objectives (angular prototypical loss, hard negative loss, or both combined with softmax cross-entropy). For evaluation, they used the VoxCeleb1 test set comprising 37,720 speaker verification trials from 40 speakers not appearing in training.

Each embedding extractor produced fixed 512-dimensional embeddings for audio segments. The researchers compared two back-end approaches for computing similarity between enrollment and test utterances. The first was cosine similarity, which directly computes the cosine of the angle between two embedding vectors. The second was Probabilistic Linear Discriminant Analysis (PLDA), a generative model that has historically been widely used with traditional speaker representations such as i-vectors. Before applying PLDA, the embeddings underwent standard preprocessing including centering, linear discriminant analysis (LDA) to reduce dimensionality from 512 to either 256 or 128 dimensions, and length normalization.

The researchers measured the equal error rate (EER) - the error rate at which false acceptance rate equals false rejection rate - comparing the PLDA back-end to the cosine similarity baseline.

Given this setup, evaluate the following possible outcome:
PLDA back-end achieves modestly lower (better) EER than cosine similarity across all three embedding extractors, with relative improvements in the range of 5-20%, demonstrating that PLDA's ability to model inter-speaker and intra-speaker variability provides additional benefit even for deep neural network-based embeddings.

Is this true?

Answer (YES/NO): NO